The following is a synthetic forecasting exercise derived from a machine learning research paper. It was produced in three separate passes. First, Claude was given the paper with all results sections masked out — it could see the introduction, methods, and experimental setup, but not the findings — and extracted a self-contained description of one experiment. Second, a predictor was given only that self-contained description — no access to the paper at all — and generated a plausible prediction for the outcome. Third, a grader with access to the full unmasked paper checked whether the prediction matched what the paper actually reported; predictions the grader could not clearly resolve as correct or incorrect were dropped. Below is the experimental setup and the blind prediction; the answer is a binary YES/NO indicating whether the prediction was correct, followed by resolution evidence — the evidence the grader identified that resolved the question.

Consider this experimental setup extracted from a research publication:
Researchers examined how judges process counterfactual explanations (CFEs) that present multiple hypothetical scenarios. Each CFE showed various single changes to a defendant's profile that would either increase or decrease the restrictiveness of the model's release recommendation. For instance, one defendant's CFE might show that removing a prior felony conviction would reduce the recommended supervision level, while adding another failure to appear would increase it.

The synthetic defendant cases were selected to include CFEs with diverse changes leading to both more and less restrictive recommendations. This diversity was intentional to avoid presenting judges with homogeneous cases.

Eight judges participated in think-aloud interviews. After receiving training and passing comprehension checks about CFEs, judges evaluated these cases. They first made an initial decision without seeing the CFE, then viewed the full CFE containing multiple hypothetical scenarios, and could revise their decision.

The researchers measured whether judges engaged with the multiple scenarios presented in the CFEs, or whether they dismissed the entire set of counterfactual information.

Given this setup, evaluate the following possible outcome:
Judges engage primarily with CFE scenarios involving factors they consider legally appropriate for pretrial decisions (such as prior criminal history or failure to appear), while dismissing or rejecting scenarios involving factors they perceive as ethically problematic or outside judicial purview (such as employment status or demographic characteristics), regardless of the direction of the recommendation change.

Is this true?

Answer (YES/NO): NO